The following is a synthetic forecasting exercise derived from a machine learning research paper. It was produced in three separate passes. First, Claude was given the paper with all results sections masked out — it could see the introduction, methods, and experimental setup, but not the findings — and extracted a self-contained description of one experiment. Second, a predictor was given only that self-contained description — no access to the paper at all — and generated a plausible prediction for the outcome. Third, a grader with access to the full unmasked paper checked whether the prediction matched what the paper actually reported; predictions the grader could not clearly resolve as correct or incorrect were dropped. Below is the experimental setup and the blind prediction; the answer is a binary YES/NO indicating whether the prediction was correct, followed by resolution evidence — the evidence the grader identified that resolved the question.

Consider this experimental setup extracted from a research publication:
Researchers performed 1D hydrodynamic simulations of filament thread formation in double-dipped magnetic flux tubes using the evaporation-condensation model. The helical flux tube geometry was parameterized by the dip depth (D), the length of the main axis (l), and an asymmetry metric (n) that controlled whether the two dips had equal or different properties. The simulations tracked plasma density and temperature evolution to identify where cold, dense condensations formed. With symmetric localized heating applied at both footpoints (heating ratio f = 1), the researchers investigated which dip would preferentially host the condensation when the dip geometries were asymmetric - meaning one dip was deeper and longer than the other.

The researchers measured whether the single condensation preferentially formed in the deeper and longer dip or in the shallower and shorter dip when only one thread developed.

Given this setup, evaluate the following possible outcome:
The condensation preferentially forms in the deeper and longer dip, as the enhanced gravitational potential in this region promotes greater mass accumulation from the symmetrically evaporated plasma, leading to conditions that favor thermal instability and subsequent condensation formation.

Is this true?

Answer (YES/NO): NO